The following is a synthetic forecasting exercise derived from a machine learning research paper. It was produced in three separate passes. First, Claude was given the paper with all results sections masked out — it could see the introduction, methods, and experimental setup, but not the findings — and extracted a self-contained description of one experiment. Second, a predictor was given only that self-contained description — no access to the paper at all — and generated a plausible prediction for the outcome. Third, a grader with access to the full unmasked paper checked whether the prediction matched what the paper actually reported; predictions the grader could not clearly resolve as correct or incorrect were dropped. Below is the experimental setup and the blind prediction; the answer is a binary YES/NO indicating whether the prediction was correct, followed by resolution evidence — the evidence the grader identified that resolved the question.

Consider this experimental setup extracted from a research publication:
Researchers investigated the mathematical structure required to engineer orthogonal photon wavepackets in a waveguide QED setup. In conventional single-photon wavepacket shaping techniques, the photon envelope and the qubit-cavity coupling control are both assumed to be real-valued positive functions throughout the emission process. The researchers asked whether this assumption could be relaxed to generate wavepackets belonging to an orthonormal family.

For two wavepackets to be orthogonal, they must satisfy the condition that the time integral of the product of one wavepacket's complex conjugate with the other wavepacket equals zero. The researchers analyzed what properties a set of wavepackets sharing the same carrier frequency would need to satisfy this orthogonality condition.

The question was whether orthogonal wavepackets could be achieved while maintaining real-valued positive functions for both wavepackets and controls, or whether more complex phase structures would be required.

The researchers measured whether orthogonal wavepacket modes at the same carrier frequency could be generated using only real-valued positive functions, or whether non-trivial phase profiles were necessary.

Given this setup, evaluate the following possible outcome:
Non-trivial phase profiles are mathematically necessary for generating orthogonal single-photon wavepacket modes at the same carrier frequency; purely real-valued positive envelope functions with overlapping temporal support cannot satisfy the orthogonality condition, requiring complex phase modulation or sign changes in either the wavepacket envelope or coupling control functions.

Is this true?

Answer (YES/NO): YES